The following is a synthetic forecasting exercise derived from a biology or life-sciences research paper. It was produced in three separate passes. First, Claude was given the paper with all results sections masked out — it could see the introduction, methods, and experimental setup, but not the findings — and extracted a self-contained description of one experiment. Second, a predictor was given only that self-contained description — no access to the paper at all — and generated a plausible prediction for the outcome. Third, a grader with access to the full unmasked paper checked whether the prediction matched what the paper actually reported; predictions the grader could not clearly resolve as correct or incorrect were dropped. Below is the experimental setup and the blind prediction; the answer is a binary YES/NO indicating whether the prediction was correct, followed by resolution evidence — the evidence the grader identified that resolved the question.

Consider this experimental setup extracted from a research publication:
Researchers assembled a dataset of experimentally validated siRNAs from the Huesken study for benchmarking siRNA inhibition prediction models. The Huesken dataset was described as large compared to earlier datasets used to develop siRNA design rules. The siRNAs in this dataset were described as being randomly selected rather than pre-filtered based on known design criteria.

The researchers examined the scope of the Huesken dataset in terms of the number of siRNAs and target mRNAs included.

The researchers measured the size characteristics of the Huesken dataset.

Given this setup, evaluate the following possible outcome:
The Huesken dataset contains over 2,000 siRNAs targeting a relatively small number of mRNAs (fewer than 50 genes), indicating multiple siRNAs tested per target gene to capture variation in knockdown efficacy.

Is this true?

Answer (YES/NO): YES